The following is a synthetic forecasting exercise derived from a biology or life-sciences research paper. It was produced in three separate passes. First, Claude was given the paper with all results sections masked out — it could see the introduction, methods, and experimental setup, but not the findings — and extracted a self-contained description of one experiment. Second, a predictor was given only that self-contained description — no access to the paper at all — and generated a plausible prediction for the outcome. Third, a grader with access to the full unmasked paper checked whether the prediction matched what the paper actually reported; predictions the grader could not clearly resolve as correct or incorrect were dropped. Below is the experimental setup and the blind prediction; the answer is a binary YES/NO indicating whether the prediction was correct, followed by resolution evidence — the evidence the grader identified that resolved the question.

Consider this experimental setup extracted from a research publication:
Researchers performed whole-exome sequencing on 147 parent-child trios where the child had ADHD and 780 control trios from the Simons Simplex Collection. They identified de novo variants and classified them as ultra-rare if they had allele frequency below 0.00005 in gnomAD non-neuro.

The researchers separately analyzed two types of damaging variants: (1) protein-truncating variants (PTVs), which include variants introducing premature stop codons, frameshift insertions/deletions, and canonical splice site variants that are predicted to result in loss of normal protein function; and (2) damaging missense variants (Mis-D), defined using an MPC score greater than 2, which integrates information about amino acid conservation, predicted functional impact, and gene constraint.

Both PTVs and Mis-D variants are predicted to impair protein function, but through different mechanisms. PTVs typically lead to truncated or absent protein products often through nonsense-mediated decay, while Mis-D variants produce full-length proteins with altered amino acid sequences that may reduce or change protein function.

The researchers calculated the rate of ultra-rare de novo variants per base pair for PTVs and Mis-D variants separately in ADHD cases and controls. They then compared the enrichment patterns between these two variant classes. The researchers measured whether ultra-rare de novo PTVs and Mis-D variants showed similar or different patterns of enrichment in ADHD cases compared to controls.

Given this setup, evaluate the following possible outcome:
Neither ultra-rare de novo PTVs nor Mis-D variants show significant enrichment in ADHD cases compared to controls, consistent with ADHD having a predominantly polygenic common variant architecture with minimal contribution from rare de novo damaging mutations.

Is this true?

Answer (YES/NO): NO